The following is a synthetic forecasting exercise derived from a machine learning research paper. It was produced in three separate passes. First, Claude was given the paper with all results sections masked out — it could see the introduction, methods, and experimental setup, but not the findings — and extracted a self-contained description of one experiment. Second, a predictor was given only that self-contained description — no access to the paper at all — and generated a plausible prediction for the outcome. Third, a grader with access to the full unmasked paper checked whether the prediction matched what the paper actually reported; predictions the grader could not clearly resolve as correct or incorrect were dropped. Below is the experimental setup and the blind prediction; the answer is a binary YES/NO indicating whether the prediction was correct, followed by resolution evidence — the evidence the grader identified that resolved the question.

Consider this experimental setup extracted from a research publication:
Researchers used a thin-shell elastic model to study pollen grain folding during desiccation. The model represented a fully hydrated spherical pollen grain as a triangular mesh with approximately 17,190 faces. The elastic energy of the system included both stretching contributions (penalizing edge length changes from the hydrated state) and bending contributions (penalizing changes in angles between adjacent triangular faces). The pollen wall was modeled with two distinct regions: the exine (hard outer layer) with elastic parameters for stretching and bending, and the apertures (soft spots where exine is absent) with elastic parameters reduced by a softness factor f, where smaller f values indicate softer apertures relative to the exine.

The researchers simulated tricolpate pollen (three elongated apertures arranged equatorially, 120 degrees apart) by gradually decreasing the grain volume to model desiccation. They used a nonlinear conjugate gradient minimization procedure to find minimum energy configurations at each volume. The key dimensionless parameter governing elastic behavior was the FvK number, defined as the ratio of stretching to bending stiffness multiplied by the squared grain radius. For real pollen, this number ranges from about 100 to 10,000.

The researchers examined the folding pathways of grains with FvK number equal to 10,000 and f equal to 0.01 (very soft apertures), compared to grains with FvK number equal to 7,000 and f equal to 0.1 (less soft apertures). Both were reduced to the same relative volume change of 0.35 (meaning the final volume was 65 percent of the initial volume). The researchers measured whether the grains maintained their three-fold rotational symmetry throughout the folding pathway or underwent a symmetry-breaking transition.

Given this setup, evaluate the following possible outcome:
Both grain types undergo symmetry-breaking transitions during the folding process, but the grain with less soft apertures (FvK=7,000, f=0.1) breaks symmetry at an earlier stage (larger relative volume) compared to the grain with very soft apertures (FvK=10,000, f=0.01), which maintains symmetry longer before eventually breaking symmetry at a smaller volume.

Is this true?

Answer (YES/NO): NO